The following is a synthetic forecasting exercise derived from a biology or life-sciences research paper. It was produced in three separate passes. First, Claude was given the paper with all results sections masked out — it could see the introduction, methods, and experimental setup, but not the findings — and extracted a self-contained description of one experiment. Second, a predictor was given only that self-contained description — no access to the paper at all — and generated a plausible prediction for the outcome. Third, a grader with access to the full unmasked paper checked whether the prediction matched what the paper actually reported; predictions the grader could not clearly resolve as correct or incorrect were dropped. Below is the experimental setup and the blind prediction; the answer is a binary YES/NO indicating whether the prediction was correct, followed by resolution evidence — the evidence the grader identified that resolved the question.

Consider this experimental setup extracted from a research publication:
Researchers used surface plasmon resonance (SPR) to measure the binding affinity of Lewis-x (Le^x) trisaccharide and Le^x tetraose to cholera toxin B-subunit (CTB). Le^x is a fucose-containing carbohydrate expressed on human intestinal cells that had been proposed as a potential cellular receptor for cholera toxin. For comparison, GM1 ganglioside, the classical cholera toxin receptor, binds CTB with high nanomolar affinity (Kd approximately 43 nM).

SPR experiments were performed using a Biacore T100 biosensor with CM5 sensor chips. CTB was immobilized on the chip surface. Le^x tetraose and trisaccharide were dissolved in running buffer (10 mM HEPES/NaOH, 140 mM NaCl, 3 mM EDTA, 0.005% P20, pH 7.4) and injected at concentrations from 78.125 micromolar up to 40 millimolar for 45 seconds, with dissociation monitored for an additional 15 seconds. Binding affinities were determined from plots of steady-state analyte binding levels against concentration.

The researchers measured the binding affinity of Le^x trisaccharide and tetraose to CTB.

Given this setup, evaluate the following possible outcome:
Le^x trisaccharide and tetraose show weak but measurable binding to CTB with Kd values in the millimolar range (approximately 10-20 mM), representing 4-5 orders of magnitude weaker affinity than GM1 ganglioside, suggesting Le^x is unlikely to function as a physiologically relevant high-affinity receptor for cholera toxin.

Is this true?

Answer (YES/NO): NO